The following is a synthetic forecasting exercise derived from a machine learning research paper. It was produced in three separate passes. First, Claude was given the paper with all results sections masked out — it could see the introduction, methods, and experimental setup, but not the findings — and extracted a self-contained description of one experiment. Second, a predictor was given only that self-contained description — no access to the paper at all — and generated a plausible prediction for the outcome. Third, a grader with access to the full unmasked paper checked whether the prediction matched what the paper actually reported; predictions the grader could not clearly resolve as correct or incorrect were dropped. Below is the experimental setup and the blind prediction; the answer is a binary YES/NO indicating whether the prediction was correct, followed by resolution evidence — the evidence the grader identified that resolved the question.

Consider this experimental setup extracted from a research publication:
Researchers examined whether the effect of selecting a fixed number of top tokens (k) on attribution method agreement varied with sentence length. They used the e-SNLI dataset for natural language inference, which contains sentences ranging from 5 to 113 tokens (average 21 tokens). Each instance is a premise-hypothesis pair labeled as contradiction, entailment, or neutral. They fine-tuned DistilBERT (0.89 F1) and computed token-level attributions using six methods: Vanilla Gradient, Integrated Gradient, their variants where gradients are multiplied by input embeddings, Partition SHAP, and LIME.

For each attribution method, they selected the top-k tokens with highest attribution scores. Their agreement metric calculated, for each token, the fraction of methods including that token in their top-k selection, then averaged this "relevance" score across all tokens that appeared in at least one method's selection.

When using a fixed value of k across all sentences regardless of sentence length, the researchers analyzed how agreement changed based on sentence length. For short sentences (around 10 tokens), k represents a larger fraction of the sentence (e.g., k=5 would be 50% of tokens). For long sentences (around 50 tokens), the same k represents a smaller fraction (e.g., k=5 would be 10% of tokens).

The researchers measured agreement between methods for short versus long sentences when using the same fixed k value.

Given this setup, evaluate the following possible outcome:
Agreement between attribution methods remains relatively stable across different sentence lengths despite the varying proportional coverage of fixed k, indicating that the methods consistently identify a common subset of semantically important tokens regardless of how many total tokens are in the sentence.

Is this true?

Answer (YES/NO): NO